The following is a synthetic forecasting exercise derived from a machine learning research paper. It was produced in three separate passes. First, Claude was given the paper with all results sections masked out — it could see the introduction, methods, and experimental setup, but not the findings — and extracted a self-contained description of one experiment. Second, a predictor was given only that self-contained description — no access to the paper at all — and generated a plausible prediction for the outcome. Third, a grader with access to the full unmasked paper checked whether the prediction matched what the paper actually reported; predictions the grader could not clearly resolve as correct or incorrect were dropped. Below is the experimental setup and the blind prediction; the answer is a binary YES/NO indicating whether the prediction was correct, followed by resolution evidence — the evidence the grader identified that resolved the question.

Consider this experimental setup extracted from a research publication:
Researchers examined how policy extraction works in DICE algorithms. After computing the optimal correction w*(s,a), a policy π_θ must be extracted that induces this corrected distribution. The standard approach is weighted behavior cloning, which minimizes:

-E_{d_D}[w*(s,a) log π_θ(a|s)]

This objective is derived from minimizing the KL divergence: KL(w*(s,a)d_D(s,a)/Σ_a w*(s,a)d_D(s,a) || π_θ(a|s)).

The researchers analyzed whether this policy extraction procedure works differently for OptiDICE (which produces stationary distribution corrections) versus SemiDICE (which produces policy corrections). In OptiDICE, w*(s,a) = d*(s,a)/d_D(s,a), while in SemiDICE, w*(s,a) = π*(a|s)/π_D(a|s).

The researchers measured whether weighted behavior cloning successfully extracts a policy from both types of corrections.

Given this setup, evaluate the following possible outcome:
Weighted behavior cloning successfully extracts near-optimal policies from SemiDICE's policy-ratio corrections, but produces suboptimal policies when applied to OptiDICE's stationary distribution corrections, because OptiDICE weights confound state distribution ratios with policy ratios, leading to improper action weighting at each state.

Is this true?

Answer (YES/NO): NO